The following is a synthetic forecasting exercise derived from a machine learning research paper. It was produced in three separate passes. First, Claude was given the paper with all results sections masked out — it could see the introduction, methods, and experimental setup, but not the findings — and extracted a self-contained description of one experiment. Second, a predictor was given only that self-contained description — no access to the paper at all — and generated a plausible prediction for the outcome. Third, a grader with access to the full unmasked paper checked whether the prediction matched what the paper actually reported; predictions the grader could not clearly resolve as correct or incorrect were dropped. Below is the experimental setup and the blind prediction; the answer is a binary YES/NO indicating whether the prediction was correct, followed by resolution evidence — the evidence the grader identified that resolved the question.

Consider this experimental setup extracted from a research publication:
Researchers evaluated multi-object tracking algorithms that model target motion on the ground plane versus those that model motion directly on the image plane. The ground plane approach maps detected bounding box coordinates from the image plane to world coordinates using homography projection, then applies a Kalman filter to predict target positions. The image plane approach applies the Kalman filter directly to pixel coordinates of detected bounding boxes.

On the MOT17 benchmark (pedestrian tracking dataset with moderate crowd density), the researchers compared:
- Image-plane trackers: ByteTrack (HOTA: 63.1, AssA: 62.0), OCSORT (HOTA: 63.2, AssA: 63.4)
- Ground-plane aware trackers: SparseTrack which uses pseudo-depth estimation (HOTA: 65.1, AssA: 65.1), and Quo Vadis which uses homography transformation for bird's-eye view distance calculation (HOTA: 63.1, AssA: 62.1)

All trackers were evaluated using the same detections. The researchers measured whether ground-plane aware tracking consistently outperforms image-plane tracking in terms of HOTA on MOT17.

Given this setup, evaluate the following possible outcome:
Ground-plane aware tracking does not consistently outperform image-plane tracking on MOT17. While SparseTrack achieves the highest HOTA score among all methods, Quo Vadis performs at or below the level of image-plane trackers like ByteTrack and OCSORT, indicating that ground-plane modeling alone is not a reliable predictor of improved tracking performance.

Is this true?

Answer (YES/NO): YES